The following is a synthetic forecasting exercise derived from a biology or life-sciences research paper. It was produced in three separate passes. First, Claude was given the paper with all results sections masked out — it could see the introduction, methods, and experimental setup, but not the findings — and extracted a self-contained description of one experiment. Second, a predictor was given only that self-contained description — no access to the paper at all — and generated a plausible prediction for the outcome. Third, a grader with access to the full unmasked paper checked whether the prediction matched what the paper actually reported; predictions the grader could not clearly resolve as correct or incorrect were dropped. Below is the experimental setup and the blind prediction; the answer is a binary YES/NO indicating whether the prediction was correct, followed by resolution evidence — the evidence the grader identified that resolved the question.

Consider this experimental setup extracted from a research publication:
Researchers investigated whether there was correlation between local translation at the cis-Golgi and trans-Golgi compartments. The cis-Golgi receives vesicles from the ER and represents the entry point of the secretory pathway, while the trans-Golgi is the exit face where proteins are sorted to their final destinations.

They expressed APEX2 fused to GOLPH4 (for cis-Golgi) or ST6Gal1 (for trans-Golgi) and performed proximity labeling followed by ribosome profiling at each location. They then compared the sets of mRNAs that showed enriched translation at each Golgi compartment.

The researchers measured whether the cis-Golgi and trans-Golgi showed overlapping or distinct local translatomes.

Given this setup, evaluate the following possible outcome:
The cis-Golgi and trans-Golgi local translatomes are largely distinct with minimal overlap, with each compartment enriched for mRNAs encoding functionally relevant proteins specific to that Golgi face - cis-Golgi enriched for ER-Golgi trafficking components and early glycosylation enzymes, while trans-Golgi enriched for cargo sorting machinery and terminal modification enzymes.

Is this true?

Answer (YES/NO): NO